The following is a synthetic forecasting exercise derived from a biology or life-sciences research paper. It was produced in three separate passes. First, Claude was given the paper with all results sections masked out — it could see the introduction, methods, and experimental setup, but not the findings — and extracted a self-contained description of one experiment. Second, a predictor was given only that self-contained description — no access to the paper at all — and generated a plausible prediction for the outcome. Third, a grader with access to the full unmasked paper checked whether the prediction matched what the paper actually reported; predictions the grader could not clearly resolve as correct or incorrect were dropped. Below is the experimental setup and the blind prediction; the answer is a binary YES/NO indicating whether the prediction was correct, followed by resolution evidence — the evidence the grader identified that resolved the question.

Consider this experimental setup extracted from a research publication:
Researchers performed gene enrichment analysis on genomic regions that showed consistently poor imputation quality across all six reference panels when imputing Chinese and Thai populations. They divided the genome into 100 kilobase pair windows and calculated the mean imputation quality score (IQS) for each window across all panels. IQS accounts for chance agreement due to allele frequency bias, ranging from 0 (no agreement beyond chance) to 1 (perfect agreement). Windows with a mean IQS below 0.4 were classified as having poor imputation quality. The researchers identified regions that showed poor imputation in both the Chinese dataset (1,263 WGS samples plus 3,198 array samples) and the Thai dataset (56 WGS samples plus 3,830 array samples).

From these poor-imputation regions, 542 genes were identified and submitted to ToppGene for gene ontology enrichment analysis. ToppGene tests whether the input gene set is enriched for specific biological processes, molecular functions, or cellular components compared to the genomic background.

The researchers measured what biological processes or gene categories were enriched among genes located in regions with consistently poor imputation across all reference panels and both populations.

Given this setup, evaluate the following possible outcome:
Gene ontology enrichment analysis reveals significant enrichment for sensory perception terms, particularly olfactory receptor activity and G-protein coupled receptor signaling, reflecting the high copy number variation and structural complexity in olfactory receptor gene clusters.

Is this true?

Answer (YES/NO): NO